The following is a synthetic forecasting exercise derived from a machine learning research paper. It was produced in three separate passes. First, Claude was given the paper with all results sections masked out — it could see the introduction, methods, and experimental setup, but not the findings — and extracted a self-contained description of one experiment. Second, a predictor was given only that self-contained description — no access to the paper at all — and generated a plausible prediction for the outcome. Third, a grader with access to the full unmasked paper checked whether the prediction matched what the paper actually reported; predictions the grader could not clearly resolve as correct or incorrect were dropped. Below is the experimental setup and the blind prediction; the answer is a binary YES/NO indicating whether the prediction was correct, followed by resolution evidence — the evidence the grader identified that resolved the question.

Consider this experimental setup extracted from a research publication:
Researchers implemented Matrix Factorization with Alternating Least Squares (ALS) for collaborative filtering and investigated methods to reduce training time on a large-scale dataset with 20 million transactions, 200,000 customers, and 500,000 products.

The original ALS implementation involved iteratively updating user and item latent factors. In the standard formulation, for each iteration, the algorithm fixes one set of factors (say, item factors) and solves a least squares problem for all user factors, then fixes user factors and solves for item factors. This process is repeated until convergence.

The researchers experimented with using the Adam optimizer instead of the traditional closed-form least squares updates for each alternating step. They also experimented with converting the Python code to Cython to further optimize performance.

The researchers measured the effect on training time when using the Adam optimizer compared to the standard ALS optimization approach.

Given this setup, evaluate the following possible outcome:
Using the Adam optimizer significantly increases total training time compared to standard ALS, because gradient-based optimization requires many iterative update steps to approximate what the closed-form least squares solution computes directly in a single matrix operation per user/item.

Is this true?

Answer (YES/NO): NO